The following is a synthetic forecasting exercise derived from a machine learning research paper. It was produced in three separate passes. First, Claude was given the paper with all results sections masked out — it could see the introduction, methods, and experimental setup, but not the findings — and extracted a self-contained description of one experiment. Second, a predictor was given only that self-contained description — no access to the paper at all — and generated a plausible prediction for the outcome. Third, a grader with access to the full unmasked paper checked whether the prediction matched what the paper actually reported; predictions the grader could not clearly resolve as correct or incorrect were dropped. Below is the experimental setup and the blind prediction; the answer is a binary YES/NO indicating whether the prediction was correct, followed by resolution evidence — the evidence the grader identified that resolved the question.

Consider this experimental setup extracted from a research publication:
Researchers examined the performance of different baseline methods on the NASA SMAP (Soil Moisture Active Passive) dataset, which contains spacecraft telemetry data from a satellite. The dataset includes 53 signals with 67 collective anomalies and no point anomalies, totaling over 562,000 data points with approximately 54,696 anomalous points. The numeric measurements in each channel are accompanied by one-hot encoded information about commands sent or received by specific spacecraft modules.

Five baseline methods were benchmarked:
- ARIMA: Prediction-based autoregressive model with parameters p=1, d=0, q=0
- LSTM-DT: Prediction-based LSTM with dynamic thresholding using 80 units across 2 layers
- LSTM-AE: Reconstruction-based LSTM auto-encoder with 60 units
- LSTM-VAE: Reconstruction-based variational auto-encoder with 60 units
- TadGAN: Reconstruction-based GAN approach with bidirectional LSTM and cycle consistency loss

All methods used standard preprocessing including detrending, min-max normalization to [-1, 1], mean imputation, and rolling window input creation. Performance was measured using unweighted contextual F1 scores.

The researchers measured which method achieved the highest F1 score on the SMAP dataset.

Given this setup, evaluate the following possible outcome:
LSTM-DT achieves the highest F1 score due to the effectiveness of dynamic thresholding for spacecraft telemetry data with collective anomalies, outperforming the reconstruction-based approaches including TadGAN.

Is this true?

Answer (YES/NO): YES